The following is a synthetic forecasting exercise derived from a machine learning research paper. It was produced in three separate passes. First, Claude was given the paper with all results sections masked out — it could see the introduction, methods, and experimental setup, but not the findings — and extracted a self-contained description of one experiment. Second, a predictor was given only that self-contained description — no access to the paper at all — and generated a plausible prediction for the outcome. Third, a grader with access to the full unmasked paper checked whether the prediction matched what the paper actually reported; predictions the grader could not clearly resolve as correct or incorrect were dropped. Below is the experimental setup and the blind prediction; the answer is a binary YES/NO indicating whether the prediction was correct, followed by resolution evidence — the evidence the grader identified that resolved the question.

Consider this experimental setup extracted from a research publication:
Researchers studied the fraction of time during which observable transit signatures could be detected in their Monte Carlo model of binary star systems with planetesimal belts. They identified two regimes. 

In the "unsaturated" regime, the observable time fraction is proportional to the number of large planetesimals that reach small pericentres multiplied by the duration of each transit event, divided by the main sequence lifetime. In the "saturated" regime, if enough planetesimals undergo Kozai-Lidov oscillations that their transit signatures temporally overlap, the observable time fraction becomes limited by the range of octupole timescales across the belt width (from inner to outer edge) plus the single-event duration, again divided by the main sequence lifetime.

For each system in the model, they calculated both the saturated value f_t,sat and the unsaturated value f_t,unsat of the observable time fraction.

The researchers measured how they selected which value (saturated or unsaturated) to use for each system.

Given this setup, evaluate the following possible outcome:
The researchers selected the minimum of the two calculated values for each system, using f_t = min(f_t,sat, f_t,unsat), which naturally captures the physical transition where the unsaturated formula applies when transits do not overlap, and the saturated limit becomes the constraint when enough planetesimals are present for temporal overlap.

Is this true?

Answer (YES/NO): YES